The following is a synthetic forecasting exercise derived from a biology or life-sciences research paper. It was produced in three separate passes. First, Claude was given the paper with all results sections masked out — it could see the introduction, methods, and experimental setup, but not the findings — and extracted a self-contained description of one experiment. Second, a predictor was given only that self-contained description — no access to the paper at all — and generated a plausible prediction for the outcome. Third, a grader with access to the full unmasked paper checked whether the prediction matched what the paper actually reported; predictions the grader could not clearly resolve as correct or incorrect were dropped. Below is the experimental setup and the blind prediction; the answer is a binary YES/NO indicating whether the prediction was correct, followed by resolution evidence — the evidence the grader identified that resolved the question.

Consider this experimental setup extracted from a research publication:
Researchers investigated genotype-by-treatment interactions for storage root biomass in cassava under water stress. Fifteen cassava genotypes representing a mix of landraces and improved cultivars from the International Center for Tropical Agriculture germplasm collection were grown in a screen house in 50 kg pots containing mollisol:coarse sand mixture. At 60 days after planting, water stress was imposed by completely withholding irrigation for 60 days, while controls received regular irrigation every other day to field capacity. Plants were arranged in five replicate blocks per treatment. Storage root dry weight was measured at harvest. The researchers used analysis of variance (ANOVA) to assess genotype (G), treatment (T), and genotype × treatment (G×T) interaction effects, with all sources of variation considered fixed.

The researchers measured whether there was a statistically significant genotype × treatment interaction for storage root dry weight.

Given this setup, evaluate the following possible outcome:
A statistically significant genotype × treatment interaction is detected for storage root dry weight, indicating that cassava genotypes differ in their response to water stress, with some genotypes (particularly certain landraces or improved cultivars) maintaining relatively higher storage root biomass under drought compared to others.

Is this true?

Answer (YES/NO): NO